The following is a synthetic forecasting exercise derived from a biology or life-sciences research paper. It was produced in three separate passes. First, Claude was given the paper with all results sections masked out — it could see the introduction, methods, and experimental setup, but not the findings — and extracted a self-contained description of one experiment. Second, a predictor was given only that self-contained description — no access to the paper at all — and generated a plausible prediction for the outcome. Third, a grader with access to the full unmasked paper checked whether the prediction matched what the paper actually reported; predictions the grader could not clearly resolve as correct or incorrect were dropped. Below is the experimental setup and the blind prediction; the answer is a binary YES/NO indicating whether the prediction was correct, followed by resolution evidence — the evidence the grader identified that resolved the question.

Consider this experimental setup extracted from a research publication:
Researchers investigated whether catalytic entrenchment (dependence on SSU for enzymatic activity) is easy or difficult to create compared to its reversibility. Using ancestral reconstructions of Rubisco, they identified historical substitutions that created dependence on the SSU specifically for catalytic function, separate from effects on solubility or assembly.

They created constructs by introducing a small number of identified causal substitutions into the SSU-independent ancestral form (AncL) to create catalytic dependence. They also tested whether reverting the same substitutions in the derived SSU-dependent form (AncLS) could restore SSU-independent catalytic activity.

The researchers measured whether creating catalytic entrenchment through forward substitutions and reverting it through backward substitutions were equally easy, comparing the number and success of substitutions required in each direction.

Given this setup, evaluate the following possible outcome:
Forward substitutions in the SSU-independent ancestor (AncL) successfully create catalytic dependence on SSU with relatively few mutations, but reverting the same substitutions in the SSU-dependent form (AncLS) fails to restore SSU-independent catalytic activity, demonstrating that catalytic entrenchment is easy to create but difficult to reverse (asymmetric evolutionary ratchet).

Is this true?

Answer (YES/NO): YES